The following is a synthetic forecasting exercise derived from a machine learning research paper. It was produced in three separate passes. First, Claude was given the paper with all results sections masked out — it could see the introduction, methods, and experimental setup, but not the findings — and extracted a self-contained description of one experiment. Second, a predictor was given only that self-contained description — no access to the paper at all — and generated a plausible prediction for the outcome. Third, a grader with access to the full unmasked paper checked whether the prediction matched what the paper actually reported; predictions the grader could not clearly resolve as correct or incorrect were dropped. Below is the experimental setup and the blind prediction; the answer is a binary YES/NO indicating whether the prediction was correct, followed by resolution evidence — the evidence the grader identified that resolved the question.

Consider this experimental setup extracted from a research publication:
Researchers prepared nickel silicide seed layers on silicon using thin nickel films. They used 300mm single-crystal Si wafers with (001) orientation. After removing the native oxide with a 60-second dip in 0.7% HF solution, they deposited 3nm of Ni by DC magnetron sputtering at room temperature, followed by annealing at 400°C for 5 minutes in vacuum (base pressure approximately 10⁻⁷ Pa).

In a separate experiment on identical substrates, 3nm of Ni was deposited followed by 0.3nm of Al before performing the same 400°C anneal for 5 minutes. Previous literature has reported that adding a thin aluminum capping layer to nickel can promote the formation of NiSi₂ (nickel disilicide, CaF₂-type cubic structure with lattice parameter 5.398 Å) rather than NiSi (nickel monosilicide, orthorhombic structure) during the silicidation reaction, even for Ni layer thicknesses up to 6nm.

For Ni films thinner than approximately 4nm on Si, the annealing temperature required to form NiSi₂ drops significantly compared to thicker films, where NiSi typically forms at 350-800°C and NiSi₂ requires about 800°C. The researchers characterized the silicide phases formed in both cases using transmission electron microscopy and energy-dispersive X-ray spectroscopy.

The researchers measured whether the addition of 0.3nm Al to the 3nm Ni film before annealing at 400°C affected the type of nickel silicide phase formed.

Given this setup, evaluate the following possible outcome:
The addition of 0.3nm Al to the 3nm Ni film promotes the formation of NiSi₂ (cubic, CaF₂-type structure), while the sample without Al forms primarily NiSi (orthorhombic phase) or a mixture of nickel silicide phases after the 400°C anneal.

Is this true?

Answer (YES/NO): YES